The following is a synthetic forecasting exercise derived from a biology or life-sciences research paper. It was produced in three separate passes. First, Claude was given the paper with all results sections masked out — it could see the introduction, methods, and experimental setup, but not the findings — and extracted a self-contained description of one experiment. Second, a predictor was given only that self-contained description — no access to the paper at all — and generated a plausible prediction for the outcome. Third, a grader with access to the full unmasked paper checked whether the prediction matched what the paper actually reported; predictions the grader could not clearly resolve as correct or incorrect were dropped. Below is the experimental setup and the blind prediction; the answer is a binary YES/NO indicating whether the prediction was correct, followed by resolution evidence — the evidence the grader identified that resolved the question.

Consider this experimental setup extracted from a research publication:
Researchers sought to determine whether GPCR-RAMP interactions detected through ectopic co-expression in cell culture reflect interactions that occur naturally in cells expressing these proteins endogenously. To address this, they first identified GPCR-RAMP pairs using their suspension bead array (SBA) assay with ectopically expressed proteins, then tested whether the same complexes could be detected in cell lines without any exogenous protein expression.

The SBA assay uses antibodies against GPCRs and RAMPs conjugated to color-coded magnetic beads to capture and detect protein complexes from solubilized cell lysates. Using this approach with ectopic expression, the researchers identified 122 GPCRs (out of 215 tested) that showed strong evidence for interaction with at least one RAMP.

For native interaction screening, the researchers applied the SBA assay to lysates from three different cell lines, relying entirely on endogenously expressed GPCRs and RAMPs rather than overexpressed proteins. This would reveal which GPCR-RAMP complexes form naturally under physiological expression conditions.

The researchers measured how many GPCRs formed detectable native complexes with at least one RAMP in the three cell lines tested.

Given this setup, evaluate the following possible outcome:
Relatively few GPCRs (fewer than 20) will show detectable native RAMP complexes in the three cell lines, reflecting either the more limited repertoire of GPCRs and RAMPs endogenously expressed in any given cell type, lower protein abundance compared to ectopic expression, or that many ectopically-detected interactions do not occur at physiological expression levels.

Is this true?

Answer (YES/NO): NO